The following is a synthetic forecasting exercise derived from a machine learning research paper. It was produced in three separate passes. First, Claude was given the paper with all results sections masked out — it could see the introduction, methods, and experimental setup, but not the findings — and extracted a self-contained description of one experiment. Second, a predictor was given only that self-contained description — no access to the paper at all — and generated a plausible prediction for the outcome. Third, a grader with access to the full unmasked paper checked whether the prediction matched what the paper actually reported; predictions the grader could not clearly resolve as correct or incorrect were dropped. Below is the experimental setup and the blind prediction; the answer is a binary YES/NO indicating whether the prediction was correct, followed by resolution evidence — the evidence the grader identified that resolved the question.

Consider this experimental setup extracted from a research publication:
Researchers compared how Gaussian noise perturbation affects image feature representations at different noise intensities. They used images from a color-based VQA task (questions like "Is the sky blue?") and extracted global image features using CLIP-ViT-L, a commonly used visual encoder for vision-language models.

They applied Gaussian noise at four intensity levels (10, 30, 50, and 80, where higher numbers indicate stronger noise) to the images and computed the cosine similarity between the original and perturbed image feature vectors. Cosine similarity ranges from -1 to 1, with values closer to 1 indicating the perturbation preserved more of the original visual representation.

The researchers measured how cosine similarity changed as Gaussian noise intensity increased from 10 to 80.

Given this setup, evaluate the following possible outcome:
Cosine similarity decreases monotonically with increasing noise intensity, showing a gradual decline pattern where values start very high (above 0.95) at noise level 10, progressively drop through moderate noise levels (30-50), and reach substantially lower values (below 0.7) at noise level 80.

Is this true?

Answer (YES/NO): NO